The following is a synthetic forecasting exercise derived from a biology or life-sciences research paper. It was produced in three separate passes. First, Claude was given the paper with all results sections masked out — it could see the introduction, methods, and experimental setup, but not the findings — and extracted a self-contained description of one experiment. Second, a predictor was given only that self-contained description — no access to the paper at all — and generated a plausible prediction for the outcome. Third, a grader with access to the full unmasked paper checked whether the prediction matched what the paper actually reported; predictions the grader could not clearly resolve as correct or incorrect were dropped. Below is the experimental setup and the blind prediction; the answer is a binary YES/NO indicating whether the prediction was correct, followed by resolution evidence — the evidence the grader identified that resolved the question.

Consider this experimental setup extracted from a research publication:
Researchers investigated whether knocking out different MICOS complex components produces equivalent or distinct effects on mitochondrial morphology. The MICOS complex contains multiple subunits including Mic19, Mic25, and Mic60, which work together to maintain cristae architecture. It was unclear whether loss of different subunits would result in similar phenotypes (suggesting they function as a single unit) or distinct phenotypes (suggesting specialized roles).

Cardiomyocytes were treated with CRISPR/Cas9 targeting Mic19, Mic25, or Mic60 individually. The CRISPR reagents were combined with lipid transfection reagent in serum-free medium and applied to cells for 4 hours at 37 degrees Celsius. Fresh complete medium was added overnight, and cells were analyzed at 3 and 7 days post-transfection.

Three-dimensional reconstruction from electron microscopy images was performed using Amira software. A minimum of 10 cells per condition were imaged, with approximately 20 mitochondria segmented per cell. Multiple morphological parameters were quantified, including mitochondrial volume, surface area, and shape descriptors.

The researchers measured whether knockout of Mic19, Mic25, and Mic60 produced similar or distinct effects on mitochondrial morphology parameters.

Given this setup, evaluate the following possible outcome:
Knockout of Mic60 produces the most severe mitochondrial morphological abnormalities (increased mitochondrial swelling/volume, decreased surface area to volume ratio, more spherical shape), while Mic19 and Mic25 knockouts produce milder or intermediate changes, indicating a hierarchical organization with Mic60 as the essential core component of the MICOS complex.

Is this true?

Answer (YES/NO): NO